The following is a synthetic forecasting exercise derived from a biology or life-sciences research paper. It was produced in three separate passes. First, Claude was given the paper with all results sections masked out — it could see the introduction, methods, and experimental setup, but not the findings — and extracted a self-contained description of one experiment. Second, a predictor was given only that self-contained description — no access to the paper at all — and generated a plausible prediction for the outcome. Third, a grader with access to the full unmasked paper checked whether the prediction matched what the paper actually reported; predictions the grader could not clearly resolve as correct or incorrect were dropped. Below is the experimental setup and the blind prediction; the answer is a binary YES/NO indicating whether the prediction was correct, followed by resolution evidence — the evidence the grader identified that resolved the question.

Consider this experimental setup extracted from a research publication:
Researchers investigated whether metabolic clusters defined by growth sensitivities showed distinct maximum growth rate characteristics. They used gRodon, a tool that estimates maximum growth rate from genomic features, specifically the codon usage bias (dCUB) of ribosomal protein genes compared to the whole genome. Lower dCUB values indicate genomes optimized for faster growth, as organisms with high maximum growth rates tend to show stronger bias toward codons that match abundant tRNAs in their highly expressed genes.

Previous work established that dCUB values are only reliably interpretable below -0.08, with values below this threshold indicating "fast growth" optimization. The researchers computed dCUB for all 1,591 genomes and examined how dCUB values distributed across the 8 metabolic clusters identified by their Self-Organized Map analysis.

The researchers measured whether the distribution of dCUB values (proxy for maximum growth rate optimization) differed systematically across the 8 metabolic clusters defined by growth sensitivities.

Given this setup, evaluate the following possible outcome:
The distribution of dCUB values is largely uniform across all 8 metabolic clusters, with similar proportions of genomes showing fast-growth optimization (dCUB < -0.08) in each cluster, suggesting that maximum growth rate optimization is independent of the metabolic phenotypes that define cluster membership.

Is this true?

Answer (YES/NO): NO